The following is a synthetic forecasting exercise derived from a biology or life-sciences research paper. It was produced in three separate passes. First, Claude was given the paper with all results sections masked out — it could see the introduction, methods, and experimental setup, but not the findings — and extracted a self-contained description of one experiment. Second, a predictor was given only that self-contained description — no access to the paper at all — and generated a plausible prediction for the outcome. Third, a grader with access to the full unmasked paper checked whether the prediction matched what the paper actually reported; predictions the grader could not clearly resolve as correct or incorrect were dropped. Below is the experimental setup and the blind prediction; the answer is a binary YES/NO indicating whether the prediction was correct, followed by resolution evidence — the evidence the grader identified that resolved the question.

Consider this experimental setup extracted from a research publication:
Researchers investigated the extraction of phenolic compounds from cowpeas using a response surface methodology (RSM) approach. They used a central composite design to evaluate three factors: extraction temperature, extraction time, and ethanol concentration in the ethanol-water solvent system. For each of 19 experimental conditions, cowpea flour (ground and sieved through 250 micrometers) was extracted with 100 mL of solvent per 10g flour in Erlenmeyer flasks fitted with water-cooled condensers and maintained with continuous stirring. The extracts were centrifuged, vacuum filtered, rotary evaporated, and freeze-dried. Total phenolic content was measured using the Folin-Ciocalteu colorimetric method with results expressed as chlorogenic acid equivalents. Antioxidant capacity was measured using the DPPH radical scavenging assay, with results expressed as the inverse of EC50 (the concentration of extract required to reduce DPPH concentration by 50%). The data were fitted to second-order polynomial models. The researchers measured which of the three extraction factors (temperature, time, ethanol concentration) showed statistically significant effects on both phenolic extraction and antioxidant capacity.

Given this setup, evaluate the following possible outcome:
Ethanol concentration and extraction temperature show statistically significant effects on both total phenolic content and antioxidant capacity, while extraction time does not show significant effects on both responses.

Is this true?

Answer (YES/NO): YES